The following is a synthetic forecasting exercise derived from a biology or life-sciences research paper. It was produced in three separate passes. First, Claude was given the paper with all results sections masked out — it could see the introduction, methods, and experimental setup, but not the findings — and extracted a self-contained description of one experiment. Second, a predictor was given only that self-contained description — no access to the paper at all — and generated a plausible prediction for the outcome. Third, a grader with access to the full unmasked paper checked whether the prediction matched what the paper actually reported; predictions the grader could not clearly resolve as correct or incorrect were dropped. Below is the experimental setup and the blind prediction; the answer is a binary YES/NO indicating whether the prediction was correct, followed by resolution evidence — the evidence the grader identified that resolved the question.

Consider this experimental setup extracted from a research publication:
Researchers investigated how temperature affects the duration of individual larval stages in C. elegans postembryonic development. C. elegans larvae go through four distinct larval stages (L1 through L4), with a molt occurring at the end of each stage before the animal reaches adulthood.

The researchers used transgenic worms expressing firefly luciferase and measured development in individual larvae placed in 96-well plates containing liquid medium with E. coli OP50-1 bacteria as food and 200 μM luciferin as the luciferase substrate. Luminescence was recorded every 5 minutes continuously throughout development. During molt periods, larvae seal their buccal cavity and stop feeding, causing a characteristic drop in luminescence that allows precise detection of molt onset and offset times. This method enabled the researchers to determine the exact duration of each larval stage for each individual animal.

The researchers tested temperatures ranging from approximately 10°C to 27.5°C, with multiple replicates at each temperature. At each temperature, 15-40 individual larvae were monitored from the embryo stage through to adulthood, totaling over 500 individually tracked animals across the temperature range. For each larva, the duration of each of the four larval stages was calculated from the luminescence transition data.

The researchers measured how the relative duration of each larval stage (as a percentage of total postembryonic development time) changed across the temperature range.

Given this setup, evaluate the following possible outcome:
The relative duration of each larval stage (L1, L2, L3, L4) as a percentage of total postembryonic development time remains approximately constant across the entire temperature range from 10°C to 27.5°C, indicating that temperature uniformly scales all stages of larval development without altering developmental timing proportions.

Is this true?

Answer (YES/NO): NO